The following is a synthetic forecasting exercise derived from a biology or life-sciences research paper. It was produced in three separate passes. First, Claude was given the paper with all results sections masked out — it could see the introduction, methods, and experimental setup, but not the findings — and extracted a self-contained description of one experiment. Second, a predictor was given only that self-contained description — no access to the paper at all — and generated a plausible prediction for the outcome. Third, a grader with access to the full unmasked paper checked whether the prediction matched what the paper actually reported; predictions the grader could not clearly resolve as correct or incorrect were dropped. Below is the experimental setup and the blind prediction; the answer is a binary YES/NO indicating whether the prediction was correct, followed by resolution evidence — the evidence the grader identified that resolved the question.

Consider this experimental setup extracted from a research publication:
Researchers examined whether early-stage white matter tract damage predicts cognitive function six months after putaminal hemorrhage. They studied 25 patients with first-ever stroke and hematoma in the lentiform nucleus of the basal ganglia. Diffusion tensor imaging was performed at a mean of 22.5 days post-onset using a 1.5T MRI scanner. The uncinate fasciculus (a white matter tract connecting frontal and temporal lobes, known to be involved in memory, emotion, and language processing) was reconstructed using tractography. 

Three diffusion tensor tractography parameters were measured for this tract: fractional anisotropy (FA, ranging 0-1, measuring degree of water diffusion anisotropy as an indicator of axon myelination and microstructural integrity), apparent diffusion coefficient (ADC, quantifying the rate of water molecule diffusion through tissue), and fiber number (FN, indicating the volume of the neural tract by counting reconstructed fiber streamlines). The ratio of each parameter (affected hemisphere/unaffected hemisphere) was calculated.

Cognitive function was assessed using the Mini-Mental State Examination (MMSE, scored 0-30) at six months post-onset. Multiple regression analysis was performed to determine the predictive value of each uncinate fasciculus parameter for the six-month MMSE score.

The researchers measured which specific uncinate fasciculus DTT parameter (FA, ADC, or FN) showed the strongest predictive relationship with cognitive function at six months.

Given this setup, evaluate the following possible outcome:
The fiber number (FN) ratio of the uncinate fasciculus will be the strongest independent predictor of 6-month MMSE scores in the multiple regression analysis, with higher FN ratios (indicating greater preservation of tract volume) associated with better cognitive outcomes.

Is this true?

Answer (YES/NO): YES